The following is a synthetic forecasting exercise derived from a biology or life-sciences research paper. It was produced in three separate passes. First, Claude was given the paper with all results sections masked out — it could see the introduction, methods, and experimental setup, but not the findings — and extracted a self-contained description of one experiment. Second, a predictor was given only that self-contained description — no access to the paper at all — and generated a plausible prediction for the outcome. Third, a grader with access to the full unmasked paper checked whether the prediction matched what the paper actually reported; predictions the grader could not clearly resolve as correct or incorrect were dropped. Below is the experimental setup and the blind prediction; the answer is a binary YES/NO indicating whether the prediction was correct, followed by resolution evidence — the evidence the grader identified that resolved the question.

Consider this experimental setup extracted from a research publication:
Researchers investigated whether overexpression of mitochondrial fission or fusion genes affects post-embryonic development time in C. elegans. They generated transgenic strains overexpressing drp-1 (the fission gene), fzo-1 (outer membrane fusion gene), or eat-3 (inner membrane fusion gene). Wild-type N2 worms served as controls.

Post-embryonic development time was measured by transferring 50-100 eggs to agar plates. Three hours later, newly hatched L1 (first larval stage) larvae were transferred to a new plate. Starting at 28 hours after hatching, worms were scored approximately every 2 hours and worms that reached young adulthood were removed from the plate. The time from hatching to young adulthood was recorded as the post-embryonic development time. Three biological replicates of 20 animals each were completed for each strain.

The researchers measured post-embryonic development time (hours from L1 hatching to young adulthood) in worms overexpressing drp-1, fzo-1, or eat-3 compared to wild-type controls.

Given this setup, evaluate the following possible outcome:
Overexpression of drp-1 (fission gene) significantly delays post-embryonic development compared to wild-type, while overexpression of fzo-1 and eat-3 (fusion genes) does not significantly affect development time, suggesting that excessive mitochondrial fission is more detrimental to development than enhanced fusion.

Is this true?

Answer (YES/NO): NO